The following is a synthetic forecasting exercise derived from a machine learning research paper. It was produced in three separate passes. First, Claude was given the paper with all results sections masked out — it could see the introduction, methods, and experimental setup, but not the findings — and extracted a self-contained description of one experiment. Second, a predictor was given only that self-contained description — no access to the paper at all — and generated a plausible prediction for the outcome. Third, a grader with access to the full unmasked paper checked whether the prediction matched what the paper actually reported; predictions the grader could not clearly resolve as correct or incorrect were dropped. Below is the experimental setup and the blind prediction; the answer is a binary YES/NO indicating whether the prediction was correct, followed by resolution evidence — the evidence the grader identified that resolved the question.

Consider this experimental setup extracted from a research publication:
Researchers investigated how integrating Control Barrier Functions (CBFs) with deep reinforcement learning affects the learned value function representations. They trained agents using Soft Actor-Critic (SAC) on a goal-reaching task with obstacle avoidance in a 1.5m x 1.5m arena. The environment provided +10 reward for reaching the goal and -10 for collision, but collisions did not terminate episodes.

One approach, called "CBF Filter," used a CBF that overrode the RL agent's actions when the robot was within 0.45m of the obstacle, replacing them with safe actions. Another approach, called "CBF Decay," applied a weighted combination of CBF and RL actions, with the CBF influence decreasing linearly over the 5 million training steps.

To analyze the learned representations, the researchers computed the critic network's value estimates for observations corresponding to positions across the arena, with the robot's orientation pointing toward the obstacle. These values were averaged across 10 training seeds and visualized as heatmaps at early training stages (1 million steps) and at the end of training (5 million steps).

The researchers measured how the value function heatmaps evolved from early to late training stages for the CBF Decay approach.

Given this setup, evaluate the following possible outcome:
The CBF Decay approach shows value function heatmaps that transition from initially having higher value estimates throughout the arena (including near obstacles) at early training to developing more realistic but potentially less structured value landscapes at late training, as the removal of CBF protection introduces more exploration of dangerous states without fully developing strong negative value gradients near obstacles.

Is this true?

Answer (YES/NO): NO